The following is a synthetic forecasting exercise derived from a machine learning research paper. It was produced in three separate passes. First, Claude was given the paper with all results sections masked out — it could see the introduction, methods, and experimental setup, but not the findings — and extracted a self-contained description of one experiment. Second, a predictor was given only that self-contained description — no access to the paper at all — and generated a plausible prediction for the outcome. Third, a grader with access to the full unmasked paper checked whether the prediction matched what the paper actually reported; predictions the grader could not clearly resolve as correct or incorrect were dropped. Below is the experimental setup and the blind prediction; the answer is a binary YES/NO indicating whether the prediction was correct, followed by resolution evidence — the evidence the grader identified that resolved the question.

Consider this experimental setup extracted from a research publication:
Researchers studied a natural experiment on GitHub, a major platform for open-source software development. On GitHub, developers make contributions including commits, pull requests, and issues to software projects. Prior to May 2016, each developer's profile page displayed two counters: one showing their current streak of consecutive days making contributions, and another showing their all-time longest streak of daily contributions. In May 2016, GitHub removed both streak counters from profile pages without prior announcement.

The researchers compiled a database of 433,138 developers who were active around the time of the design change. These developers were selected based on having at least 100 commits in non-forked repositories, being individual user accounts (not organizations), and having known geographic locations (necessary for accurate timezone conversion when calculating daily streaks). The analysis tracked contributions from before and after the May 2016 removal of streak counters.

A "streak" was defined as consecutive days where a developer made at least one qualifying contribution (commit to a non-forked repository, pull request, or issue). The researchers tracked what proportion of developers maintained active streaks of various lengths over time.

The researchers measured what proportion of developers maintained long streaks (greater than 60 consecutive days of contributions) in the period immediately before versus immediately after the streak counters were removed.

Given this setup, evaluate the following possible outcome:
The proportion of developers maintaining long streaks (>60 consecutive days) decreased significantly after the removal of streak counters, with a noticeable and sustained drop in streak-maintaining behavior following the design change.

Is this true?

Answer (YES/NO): YES